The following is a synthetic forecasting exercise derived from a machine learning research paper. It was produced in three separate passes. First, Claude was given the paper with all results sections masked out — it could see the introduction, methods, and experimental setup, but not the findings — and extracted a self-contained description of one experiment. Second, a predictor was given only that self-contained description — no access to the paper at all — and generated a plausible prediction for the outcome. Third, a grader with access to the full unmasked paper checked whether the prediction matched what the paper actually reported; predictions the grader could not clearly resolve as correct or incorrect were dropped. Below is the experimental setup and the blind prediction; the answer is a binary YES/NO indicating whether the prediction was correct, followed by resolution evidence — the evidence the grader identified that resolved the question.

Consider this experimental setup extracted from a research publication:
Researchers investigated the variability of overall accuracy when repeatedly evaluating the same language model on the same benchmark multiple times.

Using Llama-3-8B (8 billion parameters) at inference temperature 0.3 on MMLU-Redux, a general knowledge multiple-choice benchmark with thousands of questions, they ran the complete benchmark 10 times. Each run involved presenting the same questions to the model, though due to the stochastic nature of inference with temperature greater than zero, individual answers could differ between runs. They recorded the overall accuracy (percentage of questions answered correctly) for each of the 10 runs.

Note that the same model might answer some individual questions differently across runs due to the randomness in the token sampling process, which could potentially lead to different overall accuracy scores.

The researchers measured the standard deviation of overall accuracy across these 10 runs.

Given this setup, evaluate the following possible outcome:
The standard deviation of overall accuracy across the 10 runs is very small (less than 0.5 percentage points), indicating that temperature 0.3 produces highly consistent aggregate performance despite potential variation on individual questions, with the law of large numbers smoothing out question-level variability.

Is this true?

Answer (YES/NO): YES